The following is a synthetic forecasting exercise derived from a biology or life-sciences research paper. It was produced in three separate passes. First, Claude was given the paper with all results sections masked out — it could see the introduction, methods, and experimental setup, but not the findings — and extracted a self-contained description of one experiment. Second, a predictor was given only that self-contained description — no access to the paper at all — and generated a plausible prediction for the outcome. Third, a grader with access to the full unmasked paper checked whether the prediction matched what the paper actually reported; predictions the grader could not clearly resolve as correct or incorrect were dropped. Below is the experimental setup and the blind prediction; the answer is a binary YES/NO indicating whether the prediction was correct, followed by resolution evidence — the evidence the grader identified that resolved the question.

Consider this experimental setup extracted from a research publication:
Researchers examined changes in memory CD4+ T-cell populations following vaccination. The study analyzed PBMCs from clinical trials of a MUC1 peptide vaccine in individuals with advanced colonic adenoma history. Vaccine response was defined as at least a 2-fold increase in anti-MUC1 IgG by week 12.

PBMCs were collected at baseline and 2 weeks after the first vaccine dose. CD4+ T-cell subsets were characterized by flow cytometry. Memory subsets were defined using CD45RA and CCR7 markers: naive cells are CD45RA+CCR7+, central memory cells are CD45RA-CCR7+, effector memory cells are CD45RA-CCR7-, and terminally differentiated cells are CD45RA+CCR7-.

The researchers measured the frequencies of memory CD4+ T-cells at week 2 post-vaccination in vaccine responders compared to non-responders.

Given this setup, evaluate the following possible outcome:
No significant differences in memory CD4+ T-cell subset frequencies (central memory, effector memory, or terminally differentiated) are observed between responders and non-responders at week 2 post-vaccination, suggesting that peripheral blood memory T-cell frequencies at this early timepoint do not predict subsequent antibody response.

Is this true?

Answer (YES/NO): NO